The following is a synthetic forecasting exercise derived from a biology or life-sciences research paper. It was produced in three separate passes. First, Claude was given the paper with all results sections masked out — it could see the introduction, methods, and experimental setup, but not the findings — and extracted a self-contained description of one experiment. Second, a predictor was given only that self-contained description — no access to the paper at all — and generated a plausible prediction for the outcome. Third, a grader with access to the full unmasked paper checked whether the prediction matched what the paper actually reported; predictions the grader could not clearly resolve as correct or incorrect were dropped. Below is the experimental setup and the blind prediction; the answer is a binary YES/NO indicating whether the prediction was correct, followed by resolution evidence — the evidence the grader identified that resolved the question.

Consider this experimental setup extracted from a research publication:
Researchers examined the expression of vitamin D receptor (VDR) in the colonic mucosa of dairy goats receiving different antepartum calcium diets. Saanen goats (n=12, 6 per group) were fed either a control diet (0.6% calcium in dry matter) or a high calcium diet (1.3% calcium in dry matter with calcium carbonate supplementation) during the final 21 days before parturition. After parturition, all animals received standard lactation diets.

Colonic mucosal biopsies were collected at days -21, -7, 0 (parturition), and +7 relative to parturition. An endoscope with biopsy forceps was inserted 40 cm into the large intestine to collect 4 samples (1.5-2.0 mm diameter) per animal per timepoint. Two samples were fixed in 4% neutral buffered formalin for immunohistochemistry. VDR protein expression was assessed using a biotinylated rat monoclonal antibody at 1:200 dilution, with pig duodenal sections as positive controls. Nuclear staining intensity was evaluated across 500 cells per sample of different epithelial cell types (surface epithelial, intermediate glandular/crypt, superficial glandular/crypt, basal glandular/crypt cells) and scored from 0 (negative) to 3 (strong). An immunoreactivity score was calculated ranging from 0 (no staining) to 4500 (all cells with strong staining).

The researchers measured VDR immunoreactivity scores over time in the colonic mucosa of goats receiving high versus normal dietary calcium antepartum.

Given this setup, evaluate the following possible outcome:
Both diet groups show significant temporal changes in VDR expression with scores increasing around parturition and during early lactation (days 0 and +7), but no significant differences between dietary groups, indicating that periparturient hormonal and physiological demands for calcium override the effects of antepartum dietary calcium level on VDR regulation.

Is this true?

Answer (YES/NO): NO